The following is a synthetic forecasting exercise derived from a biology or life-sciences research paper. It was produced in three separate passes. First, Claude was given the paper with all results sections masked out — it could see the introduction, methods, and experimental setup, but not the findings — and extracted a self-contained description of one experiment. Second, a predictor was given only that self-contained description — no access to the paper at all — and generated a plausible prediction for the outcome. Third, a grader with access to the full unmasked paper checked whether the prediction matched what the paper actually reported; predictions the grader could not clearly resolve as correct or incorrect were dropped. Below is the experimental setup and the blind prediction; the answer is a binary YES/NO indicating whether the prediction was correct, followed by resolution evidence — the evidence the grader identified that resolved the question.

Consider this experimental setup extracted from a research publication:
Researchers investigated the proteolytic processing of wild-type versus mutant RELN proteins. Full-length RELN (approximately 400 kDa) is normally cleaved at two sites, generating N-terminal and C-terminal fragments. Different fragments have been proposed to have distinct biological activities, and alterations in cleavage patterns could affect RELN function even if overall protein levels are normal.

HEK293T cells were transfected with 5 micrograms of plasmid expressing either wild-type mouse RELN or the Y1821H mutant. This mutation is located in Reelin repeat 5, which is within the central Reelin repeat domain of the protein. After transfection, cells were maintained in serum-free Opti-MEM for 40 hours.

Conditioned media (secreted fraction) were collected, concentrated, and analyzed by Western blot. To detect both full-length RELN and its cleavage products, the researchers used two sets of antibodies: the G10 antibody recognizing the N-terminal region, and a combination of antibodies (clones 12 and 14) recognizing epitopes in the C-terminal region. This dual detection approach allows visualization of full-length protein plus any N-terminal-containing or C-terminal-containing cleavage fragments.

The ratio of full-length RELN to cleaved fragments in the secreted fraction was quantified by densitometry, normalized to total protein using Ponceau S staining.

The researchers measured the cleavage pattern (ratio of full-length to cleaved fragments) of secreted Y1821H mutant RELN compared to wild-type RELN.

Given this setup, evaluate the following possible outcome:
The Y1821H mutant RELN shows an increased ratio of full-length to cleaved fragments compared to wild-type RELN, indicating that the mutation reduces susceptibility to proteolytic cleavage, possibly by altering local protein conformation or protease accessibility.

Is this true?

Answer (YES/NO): NO